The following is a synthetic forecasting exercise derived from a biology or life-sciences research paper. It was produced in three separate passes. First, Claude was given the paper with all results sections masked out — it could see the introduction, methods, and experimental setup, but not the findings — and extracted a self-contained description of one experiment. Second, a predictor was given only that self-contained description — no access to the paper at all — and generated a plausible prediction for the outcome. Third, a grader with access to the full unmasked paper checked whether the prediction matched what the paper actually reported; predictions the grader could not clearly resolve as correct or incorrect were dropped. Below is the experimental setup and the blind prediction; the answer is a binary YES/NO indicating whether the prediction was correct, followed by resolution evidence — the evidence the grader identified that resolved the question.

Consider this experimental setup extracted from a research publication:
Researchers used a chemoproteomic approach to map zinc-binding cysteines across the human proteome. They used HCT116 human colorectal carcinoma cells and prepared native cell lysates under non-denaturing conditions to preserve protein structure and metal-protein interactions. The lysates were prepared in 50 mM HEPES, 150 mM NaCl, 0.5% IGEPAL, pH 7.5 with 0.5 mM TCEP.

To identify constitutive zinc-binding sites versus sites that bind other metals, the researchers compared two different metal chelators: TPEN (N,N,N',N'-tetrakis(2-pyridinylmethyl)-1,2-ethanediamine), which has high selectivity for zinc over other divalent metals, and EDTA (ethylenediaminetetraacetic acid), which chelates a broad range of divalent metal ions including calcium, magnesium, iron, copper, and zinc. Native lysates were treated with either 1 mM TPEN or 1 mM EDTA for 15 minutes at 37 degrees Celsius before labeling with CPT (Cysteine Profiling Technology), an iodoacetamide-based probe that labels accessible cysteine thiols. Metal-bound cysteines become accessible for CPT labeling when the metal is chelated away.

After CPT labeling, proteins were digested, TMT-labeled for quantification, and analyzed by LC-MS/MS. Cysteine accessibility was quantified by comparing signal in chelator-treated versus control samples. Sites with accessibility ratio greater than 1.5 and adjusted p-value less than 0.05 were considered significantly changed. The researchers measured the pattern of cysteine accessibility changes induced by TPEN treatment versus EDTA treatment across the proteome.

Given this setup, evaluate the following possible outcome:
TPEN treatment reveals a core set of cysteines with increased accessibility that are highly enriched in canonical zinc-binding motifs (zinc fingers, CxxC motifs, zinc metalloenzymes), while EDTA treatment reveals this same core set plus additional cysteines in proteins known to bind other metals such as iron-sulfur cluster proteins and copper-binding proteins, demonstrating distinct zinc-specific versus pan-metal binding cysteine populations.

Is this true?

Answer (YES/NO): NO